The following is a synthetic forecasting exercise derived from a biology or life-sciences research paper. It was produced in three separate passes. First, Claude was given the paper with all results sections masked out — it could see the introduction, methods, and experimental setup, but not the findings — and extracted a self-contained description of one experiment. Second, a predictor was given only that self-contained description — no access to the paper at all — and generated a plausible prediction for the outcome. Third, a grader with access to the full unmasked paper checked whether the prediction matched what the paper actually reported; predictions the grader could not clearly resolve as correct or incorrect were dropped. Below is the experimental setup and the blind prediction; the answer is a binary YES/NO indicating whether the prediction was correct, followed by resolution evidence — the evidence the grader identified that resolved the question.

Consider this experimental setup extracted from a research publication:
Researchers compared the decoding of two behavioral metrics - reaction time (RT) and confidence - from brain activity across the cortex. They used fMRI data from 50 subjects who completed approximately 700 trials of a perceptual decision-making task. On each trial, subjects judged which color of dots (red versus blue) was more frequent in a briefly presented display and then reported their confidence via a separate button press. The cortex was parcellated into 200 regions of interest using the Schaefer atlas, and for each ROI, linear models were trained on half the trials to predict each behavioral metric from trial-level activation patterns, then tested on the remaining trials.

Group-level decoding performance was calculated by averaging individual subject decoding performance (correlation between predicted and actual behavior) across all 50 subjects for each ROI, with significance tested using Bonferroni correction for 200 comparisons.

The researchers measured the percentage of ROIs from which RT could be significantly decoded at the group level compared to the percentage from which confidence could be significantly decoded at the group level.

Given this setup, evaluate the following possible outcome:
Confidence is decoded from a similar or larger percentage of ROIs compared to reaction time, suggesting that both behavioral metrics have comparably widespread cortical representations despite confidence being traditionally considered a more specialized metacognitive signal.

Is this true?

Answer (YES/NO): NO